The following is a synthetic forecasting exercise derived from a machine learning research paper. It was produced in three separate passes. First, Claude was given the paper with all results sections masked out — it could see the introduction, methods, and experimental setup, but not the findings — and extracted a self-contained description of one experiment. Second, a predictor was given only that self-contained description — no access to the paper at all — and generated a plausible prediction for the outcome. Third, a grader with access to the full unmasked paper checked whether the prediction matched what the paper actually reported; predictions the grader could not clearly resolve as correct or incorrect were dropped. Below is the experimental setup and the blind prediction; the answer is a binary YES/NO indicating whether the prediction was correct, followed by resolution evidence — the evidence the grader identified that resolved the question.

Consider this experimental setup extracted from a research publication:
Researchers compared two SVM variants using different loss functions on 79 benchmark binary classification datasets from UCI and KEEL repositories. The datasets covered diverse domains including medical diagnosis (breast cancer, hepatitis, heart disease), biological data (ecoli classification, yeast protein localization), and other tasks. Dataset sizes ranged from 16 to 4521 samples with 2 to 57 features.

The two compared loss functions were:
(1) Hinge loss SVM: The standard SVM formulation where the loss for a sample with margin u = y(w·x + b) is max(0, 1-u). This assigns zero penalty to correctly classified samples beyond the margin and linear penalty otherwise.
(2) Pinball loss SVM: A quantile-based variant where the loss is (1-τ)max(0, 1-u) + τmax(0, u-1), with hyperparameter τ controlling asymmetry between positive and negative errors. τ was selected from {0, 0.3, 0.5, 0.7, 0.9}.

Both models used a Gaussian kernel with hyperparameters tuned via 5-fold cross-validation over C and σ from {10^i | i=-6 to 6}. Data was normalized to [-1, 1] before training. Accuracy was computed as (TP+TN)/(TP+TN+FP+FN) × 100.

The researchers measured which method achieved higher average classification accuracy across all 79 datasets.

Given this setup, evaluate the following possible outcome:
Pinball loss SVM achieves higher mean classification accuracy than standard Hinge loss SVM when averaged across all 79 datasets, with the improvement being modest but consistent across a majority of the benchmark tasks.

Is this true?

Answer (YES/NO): YES